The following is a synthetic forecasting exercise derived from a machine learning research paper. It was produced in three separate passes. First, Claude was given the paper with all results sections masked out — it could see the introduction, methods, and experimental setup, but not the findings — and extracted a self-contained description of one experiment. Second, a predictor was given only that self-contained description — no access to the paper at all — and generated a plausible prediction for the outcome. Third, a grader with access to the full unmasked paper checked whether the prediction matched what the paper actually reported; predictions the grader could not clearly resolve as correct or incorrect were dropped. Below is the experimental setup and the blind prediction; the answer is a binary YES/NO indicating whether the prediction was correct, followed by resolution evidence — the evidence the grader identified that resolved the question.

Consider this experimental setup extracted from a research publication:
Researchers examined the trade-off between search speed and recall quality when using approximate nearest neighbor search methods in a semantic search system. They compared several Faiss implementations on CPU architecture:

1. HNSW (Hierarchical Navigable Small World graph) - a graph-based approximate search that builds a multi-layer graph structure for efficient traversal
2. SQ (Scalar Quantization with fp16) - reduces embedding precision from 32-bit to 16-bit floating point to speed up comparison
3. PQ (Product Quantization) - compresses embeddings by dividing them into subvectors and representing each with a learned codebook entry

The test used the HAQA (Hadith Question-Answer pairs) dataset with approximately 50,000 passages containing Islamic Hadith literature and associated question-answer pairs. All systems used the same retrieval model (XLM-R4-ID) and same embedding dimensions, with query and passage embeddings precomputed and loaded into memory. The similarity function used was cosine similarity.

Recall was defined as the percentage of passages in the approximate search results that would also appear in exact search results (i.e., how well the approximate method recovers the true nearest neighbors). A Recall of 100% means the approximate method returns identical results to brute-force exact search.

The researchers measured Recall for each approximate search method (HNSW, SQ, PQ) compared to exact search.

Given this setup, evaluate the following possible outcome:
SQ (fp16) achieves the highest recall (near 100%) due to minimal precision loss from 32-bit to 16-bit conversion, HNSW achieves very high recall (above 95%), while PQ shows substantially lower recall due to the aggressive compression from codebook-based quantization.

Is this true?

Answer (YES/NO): NO